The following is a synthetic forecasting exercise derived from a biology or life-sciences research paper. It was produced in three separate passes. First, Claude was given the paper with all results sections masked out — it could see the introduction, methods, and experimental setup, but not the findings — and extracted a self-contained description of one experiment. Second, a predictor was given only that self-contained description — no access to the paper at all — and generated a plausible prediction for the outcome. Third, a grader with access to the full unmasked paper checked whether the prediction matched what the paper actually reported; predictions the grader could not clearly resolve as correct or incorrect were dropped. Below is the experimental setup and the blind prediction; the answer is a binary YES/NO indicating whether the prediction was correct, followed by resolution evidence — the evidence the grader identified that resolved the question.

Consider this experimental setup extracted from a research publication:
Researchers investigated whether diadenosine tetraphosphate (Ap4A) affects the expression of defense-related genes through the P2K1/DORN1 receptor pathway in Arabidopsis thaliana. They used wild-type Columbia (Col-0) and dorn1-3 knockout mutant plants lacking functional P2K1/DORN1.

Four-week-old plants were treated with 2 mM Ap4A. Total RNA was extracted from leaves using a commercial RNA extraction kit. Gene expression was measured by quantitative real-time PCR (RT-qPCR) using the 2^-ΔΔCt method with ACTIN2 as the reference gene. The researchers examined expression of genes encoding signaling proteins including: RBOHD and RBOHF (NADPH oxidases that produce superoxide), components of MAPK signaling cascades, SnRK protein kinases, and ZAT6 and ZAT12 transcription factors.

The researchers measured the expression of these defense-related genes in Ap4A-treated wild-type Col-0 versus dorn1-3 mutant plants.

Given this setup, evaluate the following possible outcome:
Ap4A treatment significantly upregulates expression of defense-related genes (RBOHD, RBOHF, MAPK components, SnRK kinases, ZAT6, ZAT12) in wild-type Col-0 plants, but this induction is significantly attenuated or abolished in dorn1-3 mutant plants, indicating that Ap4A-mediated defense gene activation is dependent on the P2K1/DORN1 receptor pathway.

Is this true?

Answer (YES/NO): NO